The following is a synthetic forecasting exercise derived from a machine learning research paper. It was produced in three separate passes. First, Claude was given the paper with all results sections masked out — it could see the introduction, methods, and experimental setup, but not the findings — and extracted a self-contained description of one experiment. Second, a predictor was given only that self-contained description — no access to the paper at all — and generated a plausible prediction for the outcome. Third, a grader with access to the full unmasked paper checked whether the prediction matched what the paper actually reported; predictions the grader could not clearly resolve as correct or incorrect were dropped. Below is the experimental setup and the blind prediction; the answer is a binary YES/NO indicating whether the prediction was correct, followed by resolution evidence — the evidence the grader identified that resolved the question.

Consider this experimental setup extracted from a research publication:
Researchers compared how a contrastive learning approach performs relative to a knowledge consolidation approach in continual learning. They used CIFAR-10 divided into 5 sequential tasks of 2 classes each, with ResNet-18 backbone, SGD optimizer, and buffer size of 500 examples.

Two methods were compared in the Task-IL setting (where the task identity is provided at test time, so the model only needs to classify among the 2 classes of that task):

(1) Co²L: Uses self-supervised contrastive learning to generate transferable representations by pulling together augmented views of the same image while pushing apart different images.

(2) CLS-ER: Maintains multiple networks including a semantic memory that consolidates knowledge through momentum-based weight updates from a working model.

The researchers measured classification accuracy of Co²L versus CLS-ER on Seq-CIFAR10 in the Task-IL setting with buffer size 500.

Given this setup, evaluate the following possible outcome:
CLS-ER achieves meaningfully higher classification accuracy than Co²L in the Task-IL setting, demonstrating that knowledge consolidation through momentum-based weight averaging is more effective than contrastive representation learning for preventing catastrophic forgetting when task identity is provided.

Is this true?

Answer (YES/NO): NO